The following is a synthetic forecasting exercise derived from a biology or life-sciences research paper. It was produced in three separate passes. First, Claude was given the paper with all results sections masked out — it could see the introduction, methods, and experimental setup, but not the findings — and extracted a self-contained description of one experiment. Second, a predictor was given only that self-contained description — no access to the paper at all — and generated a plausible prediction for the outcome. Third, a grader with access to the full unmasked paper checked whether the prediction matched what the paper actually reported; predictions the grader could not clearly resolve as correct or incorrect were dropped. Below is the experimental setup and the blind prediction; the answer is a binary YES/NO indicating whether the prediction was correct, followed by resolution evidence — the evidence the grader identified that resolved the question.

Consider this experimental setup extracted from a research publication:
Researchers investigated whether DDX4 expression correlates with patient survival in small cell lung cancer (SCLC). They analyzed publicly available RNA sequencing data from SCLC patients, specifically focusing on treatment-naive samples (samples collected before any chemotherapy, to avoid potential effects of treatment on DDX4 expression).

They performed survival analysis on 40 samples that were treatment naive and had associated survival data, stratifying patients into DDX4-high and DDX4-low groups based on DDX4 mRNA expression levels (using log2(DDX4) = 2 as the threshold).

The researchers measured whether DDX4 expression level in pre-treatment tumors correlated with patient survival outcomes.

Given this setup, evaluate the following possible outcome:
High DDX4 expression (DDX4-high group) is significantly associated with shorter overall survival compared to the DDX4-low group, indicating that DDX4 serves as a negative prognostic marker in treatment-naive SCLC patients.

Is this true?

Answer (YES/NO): NO